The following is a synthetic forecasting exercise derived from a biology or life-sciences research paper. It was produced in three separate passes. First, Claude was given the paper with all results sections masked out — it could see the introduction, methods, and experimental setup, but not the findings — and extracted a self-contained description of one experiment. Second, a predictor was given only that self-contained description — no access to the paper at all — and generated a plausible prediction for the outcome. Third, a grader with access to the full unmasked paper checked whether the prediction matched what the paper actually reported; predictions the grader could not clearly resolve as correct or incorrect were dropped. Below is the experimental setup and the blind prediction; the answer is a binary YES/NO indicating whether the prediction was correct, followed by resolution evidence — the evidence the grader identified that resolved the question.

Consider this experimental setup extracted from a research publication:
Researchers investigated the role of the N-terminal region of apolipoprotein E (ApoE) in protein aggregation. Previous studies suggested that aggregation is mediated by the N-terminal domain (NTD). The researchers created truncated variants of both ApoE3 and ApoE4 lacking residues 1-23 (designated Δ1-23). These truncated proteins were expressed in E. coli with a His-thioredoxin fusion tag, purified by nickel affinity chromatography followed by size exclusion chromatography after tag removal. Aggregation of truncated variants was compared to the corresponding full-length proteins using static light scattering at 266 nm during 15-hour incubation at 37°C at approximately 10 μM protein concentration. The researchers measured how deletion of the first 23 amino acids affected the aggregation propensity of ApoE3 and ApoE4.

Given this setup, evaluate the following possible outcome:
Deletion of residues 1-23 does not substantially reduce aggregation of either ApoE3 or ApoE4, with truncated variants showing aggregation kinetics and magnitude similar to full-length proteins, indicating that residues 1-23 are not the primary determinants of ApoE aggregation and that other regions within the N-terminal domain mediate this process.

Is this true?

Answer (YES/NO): NO